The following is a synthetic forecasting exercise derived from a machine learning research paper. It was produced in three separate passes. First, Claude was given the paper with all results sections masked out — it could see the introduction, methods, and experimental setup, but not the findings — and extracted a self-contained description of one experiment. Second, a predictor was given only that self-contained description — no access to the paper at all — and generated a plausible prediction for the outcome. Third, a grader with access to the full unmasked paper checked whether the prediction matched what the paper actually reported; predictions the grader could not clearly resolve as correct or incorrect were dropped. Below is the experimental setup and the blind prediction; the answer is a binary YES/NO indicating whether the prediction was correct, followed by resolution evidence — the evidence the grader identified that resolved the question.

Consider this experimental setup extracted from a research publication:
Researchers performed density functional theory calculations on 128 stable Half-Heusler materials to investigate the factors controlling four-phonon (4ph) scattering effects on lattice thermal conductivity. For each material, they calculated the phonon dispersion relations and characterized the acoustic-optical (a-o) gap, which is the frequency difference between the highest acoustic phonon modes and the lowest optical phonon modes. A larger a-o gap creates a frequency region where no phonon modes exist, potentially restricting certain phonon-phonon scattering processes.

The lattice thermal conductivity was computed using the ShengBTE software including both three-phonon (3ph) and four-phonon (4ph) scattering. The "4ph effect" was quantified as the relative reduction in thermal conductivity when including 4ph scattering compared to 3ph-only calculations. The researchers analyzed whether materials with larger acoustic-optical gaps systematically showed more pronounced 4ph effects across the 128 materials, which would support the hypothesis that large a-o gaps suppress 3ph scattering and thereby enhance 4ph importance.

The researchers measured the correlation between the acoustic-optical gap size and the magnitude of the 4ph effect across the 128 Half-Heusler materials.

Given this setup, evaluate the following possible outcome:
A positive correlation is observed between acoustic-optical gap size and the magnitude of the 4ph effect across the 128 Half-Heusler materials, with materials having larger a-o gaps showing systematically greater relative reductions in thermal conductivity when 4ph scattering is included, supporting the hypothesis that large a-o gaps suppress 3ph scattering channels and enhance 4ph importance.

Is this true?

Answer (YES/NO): NO